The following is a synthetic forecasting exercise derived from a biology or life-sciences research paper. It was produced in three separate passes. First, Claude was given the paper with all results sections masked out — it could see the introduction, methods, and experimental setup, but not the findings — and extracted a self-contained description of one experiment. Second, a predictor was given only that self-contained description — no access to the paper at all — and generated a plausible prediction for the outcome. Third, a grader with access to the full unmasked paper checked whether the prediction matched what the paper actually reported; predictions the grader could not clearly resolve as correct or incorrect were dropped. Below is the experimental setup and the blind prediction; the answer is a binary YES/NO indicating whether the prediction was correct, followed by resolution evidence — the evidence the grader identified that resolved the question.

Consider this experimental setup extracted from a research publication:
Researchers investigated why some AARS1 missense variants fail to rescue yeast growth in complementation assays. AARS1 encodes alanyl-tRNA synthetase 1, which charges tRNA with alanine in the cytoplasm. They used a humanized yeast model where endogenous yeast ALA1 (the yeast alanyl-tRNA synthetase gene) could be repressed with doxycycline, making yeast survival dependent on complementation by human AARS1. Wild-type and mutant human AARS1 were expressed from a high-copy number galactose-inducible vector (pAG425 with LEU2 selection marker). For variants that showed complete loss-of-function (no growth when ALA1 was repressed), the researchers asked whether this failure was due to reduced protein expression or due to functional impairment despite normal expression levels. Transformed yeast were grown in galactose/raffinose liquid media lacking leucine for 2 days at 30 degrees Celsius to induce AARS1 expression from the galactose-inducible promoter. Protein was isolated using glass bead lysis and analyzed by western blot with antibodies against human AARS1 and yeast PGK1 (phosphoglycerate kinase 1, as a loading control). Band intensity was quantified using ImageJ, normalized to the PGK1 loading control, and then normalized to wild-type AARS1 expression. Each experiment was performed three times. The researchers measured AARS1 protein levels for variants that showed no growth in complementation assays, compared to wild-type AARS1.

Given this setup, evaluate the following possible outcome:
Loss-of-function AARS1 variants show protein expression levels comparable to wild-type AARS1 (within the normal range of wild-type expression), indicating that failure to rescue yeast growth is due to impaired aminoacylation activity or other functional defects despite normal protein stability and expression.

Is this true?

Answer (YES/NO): NO